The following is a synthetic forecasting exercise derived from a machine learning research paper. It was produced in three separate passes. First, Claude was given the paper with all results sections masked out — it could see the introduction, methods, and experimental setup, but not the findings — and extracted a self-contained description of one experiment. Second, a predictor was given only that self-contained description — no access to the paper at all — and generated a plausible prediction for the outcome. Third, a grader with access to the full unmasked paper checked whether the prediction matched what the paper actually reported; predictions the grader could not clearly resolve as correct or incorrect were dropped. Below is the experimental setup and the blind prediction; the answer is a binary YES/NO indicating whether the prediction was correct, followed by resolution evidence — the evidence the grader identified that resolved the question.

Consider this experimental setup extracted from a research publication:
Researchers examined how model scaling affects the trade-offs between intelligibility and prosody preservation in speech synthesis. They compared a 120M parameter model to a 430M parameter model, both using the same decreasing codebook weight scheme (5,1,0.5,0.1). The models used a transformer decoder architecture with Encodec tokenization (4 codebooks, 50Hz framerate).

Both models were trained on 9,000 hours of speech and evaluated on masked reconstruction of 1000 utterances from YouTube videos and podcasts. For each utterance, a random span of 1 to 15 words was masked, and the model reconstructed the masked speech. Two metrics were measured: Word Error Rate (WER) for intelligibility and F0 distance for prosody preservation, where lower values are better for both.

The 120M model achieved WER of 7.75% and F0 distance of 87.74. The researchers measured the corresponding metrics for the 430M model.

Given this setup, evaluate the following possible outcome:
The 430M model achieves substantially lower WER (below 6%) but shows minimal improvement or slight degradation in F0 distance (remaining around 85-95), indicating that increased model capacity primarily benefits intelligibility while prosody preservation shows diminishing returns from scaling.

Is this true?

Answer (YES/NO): NO